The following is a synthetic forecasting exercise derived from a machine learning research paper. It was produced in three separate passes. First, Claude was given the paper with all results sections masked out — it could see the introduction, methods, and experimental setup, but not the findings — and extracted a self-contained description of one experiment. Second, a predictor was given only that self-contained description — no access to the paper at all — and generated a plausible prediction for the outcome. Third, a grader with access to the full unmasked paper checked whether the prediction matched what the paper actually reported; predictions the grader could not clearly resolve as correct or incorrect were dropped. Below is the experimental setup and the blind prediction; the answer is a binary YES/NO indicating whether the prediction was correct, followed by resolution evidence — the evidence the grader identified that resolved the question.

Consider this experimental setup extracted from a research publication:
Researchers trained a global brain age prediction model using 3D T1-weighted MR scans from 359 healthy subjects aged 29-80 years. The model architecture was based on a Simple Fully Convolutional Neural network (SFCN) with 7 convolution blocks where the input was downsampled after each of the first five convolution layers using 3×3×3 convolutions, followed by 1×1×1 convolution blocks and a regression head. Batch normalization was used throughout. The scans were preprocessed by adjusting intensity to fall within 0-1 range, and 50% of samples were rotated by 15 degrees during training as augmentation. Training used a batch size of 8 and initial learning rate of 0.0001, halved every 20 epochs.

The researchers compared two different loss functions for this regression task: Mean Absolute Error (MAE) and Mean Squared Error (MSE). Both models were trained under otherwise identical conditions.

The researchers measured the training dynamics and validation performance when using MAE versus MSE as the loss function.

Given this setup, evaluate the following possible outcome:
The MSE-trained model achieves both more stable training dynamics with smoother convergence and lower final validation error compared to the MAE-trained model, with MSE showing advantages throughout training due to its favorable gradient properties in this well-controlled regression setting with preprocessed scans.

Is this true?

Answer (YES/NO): NO